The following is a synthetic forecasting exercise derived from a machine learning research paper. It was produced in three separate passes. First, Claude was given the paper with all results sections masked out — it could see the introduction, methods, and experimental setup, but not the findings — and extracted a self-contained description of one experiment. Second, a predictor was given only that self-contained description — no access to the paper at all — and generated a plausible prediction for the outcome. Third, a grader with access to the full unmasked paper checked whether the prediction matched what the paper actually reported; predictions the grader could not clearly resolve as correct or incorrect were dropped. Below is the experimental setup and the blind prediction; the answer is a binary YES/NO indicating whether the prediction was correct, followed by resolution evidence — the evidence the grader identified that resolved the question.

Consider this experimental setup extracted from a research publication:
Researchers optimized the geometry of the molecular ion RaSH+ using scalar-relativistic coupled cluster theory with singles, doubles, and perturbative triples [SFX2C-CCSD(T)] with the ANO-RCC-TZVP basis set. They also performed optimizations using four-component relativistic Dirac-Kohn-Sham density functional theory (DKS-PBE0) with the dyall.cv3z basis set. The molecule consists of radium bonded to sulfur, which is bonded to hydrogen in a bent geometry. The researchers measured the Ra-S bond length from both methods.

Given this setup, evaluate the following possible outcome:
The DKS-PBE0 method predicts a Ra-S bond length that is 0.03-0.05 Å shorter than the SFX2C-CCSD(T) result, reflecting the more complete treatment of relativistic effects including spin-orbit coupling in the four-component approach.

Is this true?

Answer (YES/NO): NO